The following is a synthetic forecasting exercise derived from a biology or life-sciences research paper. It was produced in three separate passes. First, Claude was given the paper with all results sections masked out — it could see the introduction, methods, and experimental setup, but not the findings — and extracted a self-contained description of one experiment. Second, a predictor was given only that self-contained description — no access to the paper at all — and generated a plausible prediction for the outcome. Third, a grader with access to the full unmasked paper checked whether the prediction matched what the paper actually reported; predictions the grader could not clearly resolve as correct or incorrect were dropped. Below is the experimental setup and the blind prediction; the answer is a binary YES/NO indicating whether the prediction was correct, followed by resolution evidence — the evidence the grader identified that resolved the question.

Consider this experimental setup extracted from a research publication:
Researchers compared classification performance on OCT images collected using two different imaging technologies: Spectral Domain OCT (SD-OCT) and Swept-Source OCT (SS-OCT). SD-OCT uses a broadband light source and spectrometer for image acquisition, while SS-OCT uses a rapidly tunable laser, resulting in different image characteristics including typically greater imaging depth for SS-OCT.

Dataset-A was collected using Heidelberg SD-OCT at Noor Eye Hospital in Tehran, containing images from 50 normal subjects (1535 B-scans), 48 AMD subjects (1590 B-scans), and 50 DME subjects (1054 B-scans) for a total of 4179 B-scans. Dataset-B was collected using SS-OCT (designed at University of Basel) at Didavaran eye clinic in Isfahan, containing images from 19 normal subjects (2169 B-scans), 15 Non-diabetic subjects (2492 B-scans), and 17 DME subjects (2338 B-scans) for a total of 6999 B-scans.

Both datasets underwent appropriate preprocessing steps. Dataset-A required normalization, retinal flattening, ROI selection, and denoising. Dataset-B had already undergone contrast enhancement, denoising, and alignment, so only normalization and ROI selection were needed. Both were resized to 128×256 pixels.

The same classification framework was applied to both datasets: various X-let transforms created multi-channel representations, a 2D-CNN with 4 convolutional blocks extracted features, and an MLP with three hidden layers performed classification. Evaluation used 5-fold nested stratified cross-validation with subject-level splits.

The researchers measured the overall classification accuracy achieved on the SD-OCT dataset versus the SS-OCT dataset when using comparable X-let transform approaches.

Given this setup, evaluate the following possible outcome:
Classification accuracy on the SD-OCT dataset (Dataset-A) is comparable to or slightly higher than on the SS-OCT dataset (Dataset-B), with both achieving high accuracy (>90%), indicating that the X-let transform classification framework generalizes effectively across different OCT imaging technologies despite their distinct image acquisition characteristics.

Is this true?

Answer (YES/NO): NO